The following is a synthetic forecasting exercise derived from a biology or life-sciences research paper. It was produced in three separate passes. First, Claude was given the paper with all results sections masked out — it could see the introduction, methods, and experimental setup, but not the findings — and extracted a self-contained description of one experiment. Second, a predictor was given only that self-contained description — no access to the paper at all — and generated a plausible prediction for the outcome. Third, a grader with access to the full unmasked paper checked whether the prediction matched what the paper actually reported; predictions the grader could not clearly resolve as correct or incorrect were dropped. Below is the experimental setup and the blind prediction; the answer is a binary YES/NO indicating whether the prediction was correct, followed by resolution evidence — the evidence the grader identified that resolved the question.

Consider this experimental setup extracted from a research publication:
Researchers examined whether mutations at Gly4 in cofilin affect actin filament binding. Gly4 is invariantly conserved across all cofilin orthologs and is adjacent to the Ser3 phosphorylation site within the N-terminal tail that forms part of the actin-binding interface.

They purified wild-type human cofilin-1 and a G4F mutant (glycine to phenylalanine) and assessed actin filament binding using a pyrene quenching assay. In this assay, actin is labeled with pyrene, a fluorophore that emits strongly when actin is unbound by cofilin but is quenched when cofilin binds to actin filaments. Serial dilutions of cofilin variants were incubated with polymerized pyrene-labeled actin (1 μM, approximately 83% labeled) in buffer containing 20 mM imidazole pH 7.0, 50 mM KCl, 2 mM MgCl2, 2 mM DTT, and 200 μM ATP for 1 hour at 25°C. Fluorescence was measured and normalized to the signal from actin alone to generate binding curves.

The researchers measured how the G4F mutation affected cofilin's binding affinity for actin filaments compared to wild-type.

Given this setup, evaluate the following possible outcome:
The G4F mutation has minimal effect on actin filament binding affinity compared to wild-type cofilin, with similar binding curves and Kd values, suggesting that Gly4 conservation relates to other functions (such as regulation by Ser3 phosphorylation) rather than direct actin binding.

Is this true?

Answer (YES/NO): YES